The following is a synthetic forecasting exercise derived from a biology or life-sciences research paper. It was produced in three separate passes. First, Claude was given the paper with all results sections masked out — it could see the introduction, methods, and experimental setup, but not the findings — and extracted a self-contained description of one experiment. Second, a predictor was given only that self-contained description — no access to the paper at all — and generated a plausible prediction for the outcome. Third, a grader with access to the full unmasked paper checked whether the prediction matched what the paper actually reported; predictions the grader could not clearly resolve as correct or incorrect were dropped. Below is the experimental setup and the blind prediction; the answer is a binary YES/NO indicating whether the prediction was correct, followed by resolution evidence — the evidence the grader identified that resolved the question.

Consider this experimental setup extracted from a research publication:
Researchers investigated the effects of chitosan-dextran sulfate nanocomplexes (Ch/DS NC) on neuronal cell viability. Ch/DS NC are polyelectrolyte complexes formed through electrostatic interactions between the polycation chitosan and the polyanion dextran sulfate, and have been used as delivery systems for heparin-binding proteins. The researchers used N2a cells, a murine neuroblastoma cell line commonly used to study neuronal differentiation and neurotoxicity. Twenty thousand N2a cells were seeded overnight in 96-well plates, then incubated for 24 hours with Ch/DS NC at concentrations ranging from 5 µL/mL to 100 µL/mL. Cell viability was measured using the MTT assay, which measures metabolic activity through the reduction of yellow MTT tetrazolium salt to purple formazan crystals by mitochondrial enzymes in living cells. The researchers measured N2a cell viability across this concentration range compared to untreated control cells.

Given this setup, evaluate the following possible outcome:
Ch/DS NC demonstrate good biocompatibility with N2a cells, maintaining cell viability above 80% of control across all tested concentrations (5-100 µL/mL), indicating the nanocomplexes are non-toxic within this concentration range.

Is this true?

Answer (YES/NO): NO